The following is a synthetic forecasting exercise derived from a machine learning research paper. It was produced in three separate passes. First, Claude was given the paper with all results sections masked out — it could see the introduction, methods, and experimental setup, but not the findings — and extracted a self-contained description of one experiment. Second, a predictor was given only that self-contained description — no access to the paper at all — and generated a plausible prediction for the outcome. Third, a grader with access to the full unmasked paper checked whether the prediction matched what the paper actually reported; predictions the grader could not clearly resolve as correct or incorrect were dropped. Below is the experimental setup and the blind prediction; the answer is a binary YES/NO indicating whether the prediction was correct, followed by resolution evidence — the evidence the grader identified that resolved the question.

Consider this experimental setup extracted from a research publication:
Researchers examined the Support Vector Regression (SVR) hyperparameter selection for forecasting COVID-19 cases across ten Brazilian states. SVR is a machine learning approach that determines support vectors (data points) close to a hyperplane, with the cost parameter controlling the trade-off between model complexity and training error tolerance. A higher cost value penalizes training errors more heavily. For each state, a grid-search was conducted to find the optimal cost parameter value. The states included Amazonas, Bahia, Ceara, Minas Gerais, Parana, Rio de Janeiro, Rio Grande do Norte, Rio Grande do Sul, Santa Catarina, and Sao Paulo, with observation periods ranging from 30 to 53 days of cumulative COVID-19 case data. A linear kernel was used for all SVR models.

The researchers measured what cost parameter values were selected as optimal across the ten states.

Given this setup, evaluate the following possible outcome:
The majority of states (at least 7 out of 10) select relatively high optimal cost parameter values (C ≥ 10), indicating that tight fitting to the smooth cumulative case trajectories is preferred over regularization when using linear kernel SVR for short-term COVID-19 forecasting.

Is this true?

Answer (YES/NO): NO